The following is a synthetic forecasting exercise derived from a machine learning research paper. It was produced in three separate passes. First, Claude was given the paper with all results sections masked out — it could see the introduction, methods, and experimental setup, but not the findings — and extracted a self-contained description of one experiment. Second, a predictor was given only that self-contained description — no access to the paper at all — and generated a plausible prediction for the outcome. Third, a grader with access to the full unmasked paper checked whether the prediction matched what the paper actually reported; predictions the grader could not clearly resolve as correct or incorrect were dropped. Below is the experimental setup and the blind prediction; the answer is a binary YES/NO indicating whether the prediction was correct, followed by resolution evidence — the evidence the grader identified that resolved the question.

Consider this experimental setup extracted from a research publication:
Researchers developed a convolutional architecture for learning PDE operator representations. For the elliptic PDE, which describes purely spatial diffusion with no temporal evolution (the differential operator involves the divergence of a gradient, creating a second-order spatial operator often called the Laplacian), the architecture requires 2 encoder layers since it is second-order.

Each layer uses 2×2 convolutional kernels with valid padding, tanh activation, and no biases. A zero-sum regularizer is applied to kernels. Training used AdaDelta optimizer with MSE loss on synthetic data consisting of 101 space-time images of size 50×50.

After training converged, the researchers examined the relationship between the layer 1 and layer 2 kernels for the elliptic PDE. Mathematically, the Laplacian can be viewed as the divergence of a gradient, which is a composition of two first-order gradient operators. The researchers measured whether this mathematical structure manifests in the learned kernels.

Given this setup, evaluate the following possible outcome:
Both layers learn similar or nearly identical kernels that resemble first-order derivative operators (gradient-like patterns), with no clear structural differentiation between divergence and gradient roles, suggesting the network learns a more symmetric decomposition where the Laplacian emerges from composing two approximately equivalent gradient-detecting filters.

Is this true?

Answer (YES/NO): NO